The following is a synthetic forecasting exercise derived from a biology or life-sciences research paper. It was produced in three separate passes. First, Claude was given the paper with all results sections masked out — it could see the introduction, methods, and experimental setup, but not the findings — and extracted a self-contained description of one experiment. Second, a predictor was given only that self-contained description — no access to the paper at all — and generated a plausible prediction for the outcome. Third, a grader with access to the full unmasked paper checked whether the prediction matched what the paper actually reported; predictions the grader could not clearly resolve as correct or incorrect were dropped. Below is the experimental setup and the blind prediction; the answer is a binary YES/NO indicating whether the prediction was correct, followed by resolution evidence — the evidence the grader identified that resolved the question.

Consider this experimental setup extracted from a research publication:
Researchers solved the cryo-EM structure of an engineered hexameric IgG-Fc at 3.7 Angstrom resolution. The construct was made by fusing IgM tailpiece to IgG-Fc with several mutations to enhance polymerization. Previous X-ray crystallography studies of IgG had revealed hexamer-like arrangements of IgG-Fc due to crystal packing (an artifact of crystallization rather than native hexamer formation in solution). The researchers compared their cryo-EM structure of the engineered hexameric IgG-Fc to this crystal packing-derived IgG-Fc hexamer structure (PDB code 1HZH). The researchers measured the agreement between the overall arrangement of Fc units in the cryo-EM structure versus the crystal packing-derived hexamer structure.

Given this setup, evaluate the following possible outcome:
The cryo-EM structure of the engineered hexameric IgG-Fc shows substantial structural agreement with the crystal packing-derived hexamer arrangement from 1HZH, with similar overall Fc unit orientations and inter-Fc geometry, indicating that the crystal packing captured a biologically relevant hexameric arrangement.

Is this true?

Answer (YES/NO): YES